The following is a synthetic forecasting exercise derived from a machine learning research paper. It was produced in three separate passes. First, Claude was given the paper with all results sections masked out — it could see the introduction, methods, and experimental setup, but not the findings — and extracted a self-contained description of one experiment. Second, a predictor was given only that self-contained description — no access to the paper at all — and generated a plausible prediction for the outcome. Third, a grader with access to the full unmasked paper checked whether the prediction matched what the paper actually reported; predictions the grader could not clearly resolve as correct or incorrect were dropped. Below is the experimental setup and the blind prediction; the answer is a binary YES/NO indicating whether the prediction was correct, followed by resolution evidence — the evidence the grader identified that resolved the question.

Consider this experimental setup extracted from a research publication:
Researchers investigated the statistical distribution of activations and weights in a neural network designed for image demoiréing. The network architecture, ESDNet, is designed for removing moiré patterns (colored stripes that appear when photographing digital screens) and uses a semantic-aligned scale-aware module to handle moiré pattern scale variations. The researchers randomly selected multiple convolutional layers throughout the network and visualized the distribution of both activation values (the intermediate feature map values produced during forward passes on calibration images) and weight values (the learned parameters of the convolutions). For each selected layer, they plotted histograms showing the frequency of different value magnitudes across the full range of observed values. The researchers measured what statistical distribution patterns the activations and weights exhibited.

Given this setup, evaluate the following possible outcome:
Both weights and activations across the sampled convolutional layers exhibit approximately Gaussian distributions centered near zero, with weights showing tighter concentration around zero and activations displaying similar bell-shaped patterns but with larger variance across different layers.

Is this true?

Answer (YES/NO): NO